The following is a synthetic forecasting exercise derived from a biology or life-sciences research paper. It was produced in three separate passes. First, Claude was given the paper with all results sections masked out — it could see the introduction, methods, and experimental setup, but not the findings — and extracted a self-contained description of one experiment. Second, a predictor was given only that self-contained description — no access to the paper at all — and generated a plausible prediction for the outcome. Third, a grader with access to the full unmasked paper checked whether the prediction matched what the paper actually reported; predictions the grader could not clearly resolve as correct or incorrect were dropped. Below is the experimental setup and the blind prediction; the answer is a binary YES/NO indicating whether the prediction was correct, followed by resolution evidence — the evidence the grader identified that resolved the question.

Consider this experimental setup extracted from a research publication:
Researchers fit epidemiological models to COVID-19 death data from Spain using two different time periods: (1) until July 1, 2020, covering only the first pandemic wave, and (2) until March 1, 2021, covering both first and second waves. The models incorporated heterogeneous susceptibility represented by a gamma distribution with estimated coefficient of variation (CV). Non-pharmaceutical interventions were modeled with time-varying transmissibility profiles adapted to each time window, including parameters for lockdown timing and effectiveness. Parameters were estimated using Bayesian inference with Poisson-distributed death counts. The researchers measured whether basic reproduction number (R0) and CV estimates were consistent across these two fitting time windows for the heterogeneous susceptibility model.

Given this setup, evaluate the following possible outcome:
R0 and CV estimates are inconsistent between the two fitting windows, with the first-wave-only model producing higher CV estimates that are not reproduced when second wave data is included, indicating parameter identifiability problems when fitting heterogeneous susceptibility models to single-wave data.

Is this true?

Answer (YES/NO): NO